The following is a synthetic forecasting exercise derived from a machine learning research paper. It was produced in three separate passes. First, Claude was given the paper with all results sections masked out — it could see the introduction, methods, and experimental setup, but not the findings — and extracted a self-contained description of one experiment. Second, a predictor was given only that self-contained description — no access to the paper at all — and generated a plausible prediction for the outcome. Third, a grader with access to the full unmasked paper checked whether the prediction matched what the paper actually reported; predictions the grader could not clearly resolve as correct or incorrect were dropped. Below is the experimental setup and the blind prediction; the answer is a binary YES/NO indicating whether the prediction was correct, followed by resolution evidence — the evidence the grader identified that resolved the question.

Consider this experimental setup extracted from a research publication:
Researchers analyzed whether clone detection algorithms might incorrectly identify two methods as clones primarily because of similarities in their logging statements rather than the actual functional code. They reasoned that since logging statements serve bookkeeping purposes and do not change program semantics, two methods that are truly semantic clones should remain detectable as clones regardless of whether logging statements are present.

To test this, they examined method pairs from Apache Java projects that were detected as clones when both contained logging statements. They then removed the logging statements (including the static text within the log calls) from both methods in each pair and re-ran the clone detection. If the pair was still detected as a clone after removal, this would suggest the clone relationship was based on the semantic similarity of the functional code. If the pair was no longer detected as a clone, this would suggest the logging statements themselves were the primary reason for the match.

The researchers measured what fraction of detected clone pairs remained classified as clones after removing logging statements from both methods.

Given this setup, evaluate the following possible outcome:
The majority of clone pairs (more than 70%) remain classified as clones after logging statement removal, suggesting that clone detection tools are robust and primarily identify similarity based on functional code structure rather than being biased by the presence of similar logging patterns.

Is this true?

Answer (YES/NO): NO